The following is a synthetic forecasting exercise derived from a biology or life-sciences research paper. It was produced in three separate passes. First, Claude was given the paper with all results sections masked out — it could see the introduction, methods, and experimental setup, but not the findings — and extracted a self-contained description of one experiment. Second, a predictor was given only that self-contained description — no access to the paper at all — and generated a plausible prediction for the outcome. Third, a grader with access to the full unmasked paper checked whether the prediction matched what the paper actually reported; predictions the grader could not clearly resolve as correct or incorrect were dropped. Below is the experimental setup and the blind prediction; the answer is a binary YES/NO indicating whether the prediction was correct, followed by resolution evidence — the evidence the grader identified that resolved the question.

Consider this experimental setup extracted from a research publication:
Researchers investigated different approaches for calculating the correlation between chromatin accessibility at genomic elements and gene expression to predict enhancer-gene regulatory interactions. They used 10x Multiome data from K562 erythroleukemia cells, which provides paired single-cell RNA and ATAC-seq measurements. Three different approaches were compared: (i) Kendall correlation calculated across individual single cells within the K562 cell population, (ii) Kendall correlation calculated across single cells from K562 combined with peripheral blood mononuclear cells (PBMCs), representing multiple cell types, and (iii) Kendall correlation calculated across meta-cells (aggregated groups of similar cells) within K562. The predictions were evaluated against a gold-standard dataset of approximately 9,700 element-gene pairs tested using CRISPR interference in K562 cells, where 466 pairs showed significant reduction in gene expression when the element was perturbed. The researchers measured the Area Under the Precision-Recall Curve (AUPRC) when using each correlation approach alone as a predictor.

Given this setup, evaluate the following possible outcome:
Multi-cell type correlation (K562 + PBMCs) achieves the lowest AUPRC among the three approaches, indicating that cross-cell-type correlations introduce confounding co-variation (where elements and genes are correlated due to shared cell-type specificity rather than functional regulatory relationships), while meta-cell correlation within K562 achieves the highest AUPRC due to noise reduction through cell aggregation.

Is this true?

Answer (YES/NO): NO